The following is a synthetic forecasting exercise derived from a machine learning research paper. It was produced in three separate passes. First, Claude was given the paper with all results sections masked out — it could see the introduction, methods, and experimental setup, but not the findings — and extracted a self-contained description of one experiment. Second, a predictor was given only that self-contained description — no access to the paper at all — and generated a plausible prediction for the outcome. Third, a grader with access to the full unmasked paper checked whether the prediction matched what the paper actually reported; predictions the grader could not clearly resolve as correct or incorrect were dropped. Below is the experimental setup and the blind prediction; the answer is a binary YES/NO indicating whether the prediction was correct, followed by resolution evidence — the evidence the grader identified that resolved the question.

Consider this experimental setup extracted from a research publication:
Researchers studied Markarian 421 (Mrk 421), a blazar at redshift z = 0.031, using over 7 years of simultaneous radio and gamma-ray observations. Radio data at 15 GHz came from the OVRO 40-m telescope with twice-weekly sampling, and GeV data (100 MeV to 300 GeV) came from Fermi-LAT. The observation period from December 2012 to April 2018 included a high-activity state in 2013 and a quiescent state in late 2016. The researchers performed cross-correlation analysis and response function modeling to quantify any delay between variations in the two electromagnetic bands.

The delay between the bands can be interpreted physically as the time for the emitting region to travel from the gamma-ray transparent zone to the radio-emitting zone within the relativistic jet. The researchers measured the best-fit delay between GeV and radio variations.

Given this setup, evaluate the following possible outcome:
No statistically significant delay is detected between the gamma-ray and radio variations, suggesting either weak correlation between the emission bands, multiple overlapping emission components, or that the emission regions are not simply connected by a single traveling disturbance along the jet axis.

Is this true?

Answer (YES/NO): NO